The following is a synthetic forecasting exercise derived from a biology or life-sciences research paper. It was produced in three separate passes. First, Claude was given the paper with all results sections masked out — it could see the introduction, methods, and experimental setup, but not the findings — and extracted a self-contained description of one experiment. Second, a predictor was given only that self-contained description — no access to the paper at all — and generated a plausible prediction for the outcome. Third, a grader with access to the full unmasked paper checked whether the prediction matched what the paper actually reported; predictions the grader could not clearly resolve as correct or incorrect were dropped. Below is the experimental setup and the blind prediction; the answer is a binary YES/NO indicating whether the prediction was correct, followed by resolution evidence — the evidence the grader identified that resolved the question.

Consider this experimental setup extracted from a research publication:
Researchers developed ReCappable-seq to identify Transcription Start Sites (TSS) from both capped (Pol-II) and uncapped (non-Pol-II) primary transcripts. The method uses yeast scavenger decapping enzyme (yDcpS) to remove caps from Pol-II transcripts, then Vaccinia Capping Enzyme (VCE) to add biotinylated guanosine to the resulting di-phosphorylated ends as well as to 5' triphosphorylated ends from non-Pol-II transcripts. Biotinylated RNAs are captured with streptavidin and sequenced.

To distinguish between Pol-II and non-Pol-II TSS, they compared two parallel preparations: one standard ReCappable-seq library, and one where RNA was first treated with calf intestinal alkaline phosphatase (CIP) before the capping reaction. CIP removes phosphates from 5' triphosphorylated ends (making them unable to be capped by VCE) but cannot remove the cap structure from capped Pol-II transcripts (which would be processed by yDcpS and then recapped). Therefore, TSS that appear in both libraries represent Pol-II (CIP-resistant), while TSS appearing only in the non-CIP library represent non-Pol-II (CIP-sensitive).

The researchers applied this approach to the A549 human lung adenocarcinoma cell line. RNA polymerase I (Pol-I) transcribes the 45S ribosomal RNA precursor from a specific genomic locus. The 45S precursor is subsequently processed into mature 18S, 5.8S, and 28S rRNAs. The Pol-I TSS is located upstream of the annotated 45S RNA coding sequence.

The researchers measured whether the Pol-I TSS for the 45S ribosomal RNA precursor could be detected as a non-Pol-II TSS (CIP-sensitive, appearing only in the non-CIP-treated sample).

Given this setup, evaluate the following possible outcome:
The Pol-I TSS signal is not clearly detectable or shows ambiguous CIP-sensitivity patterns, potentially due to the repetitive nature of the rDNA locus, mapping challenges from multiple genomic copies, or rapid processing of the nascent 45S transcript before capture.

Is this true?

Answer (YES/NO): NO